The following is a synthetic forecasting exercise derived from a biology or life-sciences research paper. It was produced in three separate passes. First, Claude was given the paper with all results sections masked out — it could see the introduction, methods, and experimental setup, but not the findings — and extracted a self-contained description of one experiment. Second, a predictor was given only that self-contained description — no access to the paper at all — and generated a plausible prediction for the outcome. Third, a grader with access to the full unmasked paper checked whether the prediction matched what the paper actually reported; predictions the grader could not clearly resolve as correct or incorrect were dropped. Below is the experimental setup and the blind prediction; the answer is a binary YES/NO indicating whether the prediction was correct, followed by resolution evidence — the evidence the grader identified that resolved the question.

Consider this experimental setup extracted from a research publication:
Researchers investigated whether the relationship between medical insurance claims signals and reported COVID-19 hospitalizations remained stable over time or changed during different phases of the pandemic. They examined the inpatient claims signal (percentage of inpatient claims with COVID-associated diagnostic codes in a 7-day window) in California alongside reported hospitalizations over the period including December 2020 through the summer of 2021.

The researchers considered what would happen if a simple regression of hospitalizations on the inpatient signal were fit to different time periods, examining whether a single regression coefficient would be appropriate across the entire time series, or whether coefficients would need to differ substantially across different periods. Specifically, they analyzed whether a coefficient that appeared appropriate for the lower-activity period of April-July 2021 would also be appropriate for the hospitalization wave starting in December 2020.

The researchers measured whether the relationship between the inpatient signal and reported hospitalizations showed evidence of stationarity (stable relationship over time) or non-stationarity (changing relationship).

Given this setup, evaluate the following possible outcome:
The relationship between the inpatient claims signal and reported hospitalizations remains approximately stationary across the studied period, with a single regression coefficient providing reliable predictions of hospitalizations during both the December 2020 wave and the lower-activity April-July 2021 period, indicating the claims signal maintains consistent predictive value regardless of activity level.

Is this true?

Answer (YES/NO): NO